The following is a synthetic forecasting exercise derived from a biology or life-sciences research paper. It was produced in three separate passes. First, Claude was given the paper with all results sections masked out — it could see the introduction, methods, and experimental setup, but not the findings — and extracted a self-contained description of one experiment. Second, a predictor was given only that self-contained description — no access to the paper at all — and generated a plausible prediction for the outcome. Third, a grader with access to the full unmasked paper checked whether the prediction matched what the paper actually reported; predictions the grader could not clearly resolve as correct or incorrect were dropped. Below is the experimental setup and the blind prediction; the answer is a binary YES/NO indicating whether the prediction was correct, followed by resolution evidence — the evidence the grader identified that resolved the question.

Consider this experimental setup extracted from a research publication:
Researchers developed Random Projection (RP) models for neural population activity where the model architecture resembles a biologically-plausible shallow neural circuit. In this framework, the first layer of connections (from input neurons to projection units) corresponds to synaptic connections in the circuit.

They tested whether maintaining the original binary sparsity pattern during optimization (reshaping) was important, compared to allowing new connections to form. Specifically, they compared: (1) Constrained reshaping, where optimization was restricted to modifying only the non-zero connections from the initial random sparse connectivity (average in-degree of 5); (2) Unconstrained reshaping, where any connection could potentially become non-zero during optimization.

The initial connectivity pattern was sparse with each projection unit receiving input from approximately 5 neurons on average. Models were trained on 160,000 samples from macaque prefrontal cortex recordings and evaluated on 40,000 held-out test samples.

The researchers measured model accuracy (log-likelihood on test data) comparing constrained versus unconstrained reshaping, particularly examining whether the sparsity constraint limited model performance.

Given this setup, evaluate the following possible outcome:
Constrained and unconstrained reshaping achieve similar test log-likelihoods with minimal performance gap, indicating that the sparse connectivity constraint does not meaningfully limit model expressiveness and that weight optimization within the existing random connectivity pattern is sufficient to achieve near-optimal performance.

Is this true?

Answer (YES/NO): NO